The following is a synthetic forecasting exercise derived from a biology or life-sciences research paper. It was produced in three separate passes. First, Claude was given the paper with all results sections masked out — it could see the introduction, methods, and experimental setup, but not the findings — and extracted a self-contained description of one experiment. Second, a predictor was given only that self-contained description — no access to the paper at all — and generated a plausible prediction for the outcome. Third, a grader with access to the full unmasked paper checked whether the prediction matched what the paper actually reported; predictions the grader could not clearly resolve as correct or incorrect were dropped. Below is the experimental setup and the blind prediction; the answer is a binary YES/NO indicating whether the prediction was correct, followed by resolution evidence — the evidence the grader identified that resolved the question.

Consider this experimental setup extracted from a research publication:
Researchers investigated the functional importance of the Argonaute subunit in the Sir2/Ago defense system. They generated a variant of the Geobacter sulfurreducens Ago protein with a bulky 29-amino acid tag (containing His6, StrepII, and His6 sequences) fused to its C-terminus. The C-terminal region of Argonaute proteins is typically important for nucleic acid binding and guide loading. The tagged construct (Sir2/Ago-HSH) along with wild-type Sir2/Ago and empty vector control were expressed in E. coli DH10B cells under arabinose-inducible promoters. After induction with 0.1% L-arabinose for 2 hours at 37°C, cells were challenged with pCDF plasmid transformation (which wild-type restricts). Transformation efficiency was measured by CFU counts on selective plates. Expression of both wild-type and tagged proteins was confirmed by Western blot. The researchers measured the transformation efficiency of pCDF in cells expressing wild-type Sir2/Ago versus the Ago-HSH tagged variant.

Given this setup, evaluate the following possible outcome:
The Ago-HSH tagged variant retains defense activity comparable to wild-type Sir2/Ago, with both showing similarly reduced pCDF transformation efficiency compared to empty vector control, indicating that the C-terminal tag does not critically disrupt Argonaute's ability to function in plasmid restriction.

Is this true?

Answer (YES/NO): NO